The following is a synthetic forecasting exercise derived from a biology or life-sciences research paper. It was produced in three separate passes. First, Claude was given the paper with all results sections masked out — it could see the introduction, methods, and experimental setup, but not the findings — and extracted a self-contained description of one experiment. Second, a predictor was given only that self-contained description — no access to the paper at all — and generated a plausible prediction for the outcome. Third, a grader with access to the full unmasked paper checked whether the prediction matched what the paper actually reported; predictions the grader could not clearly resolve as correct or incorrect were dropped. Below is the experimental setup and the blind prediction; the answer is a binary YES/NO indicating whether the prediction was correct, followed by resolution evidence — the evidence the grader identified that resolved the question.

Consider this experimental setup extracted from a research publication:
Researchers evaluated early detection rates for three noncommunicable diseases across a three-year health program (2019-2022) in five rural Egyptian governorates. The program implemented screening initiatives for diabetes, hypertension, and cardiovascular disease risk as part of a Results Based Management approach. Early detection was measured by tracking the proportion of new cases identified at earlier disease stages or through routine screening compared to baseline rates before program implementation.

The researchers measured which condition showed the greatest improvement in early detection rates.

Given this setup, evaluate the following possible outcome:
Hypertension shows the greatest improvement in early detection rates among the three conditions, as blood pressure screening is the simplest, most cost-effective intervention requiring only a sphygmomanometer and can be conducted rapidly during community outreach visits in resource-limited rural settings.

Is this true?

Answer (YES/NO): NO